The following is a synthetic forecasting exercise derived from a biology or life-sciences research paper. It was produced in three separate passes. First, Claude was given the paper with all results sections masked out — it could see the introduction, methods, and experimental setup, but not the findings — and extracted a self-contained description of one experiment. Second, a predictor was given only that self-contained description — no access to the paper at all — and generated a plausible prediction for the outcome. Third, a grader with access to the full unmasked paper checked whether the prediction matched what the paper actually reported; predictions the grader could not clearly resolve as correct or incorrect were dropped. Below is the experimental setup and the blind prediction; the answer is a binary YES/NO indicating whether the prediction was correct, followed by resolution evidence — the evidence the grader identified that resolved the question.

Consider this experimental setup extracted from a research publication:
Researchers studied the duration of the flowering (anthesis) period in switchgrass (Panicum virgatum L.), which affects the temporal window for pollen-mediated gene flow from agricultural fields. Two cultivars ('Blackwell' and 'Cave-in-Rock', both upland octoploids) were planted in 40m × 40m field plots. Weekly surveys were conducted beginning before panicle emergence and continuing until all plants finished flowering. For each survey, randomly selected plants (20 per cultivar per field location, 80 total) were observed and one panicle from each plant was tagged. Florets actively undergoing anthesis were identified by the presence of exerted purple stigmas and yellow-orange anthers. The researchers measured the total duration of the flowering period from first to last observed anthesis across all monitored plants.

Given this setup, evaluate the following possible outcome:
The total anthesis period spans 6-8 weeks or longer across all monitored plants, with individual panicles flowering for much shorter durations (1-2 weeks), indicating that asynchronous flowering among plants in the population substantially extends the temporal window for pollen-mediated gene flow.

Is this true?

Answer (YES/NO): YES